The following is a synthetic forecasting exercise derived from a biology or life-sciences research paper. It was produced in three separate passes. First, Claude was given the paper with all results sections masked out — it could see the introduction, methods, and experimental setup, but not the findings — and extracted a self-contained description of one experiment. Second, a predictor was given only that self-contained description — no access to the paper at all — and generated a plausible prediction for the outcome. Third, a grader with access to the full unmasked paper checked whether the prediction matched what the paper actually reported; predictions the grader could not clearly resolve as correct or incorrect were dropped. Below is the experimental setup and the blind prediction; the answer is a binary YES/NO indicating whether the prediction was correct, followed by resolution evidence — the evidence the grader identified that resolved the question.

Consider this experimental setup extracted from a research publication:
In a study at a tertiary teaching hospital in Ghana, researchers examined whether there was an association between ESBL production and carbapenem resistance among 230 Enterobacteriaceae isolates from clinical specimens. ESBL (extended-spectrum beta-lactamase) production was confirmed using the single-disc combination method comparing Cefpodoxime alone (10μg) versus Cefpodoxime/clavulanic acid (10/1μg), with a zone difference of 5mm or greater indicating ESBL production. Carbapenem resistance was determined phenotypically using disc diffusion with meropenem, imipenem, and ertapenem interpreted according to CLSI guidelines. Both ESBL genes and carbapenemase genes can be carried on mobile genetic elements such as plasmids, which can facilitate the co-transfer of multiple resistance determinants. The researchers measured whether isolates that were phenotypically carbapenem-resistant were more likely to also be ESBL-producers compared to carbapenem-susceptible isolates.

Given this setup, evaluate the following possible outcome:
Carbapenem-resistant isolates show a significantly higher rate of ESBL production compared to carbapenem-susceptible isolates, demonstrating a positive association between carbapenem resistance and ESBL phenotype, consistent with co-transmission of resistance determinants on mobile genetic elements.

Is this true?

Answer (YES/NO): NO